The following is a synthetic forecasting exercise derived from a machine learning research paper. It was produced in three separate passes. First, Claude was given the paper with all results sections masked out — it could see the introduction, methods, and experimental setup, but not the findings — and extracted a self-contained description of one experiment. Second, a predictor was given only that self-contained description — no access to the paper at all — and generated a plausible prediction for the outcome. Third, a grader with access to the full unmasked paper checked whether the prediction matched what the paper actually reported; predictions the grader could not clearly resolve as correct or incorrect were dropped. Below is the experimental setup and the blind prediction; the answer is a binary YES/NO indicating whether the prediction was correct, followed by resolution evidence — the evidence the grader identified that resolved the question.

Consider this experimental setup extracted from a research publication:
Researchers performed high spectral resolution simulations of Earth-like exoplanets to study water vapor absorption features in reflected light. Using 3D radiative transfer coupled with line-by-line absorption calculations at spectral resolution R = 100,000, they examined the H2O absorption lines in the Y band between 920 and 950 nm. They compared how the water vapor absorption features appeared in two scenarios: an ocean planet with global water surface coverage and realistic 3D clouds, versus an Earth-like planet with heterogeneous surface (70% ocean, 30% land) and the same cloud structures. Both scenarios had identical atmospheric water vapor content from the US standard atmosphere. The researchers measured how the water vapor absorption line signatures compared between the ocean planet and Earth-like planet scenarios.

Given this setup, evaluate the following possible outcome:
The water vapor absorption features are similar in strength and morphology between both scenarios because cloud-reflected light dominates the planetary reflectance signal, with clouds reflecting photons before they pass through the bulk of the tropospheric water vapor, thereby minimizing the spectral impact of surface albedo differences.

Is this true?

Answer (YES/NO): NO